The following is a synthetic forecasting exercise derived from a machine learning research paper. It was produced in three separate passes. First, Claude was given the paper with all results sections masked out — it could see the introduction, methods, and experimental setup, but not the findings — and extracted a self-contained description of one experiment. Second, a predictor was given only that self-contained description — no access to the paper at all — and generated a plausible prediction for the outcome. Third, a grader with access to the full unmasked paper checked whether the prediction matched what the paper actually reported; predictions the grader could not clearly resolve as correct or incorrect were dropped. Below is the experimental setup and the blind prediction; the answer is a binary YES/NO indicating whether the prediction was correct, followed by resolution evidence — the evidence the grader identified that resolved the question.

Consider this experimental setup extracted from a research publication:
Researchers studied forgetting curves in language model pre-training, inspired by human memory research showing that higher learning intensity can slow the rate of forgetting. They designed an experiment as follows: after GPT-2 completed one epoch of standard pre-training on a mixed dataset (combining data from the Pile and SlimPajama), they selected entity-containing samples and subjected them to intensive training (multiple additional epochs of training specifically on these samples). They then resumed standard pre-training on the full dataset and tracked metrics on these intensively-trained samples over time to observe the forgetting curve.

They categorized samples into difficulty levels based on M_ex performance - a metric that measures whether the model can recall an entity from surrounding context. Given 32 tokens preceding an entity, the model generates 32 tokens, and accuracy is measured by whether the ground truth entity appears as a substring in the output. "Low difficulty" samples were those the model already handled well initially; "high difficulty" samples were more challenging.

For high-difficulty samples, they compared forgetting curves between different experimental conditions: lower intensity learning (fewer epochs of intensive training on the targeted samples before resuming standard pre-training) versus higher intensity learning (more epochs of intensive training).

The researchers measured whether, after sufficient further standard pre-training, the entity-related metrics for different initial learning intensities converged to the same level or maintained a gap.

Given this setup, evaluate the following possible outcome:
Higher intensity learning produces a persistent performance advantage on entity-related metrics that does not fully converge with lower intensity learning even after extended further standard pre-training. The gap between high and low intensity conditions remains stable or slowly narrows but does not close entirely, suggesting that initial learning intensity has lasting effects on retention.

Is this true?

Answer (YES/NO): YES